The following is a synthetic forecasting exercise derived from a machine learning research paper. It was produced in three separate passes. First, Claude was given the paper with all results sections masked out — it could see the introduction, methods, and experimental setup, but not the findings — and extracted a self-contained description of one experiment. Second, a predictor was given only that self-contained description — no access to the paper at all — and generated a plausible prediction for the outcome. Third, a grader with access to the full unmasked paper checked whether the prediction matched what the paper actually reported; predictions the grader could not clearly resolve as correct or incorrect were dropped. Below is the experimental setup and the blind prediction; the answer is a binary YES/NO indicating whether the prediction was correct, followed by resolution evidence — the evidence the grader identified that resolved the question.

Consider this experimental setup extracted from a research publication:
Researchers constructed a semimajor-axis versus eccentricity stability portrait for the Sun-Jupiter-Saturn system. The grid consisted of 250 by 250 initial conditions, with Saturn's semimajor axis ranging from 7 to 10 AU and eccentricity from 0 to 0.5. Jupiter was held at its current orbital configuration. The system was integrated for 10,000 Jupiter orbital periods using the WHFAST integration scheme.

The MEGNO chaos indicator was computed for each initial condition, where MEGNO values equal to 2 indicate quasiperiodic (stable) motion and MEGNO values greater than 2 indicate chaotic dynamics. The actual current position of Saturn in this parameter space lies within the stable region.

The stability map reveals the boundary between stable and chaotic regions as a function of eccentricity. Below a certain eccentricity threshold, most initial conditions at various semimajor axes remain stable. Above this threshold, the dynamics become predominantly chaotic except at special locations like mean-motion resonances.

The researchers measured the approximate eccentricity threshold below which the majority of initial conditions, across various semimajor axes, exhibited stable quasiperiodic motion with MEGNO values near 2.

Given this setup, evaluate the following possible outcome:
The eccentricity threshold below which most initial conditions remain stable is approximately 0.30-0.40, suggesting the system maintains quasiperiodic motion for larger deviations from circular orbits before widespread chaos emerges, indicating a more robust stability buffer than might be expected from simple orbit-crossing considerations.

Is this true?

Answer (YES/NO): NO